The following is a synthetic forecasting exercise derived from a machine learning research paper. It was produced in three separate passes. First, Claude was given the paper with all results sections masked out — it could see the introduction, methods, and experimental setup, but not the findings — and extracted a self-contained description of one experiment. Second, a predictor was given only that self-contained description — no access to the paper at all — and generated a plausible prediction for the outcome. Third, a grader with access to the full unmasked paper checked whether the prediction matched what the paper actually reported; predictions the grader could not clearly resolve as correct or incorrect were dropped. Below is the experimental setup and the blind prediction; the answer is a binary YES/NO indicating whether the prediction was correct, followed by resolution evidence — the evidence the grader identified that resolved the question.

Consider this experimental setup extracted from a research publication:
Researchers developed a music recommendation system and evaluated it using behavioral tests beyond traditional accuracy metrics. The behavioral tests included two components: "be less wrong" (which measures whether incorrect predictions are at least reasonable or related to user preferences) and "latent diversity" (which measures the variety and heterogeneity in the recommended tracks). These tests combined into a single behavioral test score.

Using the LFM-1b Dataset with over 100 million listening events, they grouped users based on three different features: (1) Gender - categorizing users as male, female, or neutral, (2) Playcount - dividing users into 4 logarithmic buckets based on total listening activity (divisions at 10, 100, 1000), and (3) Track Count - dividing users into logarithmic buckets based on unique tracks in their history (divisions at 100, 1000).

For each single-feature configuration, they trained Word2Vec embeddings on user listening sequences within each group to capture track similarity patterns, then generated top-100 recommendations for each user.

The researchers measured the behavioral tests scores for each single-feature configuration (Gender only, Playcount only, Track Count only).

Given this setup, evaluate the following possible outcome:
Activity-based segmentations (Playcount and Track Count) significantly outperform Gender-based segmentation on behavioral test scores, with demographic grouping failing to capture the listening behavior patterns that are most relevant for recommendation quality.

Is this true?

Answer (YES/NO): YES